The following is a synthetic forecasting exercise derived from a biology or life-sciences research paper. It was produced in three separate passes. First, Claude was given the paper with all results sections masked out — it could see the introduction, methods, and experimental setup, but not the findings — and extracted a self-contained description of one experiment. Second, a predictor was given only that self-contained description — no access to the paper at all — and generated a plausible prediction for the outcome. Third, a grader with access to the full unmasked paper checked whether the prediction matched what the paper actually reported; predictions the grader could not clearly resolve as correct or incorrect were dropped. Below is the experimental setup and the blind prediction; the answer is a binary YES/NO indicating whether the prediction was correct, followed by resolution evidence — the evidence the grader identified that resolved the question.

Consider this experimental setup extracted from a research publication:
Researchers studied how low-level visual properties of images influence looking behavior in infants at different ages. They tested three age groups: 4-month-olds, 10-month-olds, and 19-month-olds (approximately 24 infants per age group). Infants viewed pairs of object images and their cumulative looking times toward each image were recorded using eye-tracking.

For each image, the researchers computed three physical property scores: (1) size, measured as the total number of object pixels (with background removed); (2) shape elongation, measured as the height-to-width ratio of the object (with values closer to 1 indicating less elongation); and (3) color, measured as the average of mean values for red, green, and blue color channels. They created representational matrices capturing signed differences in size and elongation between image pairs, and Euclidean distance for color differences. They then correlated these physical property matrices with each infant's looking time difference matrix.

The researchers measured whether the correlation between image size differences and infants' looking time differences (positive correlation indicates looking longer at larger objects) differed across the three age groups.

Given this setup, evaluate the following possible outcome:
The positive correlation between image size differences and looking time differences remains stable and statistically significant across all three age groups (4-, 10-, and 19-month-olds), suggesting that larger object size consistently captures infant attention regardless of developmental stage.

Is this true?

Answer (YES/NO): NO